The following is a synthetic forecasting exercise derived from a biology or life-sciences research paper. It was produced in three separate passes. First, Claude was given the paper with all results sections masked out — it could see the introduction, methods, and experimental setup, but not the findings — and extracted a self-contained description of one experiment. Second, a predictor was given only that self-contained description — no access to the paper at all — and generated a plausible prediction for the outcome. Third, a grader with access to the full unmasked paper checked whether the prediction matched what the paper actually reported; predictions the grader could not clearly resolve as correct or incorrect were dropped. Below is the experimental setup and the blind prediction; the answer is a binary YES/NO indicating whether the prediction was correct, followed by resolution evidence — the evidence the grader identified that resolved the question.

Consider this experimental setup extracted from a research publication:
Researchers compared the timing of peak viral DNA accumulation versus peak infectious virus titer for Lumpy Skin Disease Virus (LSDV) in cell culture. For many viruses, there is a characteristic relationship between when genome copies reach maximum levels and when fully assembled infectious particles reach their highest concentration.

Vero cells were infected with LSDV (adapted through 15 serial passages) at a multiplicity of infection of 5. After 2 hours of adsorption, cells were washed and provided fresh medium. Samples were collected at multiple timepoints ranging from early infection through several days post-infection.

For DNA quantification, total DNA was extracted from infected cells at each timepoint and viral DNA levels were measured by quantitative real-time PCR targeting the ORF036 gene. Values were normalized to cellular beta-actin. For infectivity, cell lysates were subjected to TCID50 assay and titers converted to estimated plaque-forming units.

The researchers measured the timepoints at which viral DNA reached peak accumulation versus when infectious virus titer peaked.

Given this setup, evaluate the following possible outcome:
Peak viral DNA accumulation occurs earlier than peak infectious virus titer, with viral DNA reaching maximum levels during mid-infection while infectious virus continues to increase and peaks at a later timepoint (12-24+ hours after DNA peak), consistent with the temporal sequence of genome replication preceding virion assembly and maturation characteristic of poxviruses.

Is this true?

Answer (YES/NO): YES